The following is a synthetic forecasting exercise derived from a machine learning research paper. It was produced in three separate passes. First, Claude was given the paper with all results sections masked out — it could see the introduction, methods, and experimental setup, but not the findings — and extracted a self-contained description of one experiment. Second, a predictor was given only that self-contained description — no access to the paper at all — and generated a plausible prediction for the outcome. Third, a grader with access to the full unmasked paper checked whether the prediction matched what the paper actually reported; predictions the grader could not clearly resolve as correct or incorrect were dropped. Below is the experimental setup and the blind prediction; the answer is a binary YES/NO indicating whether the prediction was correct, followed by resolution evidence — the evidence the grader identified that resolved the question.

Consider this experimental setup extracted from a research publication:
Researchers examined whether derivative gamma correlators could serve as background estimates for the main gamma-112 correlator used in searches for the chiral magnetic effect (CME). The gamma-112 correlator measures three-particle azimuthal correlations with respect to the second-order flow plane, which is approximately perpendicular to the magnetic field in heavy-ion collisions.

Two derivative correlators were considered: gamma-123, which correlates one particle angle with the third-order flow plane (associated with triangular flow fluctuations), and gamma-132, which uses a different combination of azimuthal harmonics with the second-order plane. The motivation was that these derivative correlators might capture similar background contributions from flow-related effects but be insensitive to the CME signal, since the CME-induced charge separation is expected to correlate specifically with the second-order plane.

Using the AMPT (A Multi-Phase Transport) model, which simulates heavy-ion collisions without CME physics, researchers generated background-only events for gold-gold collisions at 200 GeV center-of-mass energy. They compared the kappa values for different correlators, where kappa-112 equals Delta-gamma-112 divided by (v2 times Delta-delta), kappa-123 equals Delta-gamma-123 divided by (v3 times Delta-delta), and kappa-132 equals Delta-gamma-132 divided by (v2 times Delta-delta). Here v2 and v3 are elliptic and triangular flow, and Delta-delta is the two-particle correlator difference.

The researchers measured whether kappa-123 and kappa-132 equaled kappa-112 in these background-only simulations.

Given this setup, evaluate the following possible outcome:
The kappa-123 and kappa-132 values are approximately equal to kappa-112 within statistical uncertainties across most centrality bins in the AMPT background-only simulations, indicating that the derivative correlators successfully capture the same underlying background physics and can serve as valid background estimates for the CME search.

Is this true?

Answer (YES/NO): NO